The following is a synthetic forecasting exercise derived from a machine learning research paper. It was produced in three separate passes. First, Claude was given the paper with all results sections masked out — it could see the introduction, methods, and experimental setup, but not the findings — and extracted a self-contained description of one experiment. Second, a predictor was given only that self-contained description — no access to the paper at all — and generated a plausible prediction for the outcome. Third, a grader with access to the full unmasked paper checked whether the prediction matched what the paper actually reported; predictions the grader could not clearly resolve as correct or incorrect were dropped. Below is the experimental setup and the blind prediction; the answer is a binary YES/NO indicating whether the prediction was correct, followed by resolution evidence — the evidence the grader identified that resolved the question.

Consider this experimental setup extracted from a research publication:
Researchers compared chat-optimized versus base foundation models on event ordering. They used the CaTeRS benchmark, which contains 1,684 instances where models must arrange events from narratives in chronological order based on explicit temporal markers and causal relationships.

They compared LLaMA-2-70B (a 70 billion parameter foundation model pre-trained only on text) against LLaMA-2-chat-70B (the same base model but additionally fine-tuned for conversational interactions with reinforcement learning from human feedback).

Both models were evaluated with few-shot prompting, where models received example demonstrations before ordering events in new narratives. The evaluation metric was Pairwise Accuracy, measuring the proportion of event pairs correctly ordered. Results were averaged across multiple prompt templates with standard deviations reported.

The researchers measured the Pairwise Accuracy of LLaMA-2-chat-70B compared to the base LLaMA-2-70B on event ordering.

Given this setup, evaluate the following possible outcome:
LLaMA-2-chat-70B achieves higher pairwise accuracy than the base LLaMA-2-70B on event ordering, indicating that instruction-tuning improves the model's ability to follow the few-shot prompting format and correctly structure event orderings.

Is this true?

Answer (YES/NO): YES